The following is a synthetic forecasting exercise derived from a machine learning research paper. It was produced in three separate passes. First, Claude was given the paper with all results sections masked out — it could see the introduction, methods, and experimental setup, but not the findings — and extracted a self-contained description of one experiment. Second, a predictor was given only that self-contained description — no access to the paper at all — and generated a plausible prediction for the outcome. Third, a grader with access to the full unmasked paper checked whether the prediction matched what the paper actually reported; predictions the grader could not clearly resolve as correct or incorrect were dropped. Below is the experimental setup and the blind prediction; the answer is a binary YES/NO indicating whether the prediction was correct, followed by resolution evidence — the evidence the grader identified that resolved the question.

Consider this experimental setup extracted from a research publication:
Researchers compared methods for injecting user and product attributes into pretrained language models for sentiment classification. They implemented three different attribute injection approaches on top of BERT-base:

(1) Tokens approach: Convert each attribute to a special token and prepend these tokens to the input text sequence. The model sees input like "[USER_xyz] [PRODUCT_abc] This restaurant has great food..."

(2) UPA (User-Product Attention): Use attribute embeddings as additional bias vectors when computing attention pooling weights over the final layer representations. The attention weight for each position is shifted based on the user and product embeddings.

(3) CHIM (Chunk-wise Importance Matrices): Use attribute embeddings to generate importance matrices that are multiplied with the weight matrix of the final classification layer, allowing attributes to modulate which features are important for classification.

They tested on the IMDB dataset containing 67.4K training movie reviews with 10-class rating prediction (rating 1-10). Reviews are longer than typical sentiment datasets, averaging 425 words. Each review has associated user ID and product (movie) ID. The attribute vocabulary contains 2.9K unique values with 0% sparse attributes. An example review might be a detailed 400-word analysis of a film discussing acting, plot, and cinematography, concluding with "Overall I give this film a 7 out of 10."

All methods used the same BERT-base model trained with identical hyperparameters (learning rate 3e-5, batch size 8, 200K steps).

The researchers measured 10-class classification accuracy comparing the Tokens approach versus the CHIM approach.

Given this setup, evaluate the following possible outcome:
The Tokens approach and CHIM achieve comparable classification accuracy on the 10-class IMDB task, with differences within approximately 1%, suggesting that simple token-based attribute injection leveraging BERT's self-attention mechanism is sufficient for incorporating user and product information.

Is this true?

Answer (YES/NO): NO